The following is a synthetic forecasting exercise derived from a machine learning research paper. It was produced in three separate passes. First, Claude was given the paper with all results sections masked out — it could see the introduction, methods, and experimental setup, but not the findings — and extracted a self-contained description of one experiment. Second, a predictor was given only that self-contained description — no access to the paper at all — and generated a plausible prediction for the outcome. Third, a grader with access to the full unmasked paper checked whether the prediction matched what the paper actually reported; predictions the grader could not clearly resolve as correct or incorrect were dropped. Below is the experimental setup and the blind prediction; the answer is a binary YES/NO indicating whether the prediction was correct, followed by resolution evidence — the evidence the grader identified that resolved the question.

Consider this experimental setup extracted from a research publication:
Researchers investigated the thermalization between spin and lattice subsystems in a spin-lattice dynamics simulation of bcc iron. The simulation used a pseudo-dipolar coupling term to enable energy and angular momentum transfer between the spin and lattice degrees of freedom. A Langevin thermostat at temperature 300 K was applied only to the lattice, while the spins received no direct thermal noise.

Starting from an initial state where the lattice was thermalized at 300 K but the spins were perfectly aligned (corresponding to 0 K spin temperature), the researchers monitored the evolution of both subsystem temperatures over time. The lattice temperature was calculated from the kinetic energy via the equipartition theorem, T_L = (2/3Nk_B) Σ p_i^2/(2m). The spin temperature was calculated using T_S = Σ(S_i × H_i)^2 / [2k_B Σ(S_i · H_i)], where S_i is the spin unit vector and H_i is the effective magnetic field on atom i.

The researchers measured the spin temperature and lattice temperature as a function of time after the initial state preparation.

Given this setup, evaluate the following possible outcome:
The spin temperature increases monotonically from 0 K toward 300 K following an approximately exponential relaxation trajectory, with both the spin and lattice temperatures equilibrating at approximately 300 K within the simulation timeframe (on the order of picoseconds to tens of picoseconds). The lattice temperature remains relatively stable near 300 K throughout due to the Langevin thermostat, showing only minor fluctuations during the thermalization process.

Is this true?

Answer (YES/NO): NO